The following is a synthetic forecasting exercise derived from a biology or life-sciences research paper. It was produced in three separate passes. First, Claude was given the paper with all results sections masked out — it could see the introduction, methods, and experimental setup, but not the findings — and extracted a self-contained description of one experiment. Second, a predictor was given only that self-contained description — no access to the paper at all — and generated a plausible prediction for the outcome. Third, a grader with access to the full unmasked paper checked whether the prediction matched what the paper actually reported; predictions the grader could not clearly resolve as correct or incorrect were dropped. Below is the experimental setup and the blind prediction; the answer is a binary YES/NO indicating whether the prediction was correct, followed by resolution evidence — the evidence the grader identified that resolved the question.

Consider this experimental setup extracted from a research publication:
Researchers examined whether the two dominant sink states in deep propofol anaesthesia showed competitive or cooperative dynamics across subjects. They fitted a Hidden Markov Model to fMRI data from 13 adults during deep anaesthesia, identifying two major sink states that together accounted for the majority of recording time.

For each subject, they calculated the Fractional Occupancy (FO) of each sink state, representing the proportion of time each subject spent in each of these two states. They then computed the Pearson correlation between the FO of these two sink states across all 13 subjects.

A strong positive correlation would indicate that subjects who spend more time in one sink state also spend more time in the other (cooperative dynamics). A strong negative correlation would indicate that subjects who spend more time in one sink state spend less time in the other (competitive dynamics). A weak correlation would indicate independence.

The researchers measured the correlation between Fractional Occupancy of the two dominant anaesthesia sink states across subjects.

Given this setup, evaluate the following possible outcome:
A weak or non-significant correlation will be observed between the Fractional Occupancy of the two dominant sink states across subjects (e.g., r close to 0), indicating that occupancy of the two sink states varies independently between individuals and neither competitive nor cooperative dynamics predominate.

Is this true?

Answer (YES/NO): NO